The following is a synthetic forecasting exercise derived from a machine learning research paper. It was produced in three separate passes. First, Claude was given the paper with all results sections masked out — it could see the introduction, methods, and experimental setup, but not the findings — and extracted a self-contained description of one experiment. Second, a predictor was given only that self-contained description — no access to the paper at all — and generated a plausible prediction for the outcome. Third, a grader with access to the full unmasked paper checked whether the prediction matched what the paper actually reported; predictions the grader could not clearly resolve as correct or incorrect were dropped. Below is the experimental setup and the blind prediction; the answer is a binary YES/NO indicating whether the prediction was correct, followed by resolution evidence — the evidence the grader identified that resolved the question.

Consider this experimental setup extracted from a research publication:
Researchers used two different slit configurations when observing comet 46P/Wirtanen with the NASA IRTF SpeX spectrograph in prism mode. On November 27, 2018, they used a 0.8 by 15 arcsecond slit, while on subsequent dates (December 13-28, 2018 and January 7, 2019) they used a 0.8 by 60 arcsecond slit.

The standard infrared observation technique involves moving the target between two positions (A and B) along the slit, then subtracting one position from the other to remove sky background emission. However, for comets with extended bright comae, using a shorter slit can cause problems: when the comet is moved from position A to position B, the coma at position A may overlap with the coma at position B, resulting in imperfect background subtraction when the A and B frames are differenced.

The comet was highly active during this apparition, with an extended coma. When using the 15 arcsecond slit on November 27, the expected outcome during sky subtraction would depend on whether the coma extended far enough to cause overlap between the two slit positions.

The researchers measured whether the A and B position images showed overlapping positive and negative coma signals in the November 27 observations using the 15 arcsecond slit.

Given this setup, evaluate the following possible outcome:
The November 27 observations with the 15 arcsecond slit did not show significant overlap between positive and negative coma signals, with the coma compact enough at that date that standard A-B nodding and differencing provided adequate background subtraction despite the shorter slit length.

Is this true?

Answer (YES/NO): NO